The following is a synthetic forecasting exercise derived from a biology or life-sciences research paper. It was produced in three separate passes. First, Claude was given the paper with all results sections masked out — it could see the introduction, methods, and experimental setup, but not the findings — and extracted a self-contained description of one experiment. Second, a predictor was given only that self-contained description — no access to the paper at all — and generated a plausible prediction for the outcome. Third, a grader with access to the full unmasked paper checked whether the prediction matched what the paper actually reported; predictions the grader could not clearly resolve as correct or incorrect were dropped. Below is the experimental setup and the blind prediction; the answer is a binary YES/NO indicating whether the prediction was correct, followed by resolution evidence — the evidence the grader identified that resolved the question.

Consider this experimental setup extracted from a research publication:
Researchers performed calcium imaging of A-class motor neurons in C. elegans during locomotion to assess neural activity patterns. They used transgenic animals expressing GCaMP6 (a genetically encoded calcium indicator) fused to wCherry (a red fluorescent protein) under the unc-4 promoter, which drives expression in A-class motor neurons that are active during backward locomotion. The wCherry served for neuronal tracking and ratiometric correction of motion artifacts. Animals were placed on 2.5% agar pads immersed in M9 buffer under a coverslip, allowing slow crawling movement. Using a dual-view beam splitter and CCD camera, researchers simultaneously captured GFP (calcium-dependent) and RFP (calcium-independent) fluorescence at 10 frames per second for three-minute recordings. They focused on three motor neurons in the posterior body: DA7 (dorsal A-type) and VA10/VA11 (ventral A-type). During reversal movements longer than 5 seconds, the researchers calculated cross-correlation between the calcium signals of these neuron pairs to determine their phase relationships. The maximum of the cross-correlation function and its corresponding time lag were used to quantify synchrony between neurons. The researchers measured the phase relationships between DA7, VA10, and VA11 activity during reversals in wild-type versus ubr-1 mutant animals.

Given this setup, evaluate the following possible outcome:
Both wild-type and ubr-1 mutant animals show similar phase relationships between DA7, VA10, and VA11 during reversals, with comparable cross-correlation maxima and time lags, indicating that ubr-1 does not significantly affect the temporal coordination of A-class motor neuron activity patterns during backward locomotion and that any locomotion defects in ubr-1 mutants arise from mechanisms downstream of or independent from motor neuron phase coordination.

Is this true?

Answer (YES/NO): NO